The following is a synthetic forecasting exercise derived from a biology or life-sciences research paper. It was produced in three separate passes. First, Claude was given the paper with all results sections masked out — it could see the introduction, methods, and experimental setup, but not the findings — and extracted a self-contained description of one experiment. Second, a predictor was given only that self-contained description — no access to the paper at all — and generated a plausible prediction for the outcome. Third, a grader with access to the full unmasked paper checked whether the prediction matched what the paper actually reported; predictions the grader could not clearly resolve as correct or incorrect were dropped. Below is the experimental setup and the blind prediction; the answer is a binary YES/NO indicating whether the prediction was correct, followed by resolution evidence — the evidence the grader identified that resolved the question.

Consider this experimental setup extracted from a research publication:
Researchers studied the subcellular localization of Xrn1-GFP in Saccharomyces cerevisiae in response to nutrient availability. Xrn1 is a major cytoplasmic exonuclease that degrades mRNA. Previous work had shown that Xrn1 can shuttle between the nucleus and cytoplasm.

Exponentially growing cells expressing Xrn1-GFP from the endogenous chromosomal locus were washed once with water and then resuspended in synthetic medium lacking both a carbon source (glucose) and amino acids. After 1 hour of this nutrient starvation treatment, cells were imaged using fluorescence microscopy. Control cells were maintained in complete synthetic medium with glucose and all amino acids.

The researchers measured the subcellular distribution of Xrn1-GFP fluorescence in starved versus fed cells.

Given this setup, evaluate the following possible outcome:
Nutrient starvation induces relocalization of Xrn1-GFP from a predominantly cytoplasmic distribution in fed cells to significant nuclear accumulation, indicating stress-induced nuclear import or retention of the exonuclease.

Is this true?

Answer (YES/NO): YES